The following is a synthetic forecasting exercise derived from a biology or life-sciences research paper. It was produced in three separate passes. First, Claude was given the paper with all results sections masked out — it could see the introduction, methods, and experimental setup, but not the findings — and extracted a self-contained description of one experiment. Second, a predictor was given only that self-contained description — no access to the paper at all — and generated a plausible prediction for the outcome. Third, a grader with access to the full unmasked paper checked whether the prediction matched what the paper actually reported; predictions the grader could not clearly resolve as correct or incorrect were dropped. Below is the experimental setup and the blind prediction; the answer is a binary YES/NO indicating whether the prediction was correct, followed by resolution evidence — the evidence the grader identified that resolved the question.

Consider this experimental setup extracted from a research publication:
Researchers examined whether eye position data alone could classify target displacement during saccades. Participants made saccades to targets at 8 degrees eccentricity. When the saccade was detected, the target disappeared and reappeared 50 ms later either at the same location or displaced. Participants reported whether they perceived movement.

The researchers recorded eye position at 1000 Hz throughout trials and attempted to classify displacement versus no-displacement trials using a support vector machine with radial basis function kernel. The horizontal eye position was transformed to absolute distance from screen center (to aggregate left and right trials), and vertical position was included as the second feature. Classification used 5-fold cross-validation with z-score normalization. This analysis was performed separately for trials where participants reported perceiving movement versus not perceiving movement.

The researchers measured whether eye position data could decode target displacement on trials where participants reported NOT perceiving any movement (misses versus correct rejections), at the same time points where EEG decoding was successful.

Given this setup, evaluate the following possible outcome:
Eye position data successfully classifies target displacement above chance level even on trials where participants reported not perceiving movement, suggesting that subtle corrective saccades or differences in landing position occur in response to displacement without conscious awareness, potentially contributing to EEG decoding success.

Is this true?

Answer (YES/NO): YES